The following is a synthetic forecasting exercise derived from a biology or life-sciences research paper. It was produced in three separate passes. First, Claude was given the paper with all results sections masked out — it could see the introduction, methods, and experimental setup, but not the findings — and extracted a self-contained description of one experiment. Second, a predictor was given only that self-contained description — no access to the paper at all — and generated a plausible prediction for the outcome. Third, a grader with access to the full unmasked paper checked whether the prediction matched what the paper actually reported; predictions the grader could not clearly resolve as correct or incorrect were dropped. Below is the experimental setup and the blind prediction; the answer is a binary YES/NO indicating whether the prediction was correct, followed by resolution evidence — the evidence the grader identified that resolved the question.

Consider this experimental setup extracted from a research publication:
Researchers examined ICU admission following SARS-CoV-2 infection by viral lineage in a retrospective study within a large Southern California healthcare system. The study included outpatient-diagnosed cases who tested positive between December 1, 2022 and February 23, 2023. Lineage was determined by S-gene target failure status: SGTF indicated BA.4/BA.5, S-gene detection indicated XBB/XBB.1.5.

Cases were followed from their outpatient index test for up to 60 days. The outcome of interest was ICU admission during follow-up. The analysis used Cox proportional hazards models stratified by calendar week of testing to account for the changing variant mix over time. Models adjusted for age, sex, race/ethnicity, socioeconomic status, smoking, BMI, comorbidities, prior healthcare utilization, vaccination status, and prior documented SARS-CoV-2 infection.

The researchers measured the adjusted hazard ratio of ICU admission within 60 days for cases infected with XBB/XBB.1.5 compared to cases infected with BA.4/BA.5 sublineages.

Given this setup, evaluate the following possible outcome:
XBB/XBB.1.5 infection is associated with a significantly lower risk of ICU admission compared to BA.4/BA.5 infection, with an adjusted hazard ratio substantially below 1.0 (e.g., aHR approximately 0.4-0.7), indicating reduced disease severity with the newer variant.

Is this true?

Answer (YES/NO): NO